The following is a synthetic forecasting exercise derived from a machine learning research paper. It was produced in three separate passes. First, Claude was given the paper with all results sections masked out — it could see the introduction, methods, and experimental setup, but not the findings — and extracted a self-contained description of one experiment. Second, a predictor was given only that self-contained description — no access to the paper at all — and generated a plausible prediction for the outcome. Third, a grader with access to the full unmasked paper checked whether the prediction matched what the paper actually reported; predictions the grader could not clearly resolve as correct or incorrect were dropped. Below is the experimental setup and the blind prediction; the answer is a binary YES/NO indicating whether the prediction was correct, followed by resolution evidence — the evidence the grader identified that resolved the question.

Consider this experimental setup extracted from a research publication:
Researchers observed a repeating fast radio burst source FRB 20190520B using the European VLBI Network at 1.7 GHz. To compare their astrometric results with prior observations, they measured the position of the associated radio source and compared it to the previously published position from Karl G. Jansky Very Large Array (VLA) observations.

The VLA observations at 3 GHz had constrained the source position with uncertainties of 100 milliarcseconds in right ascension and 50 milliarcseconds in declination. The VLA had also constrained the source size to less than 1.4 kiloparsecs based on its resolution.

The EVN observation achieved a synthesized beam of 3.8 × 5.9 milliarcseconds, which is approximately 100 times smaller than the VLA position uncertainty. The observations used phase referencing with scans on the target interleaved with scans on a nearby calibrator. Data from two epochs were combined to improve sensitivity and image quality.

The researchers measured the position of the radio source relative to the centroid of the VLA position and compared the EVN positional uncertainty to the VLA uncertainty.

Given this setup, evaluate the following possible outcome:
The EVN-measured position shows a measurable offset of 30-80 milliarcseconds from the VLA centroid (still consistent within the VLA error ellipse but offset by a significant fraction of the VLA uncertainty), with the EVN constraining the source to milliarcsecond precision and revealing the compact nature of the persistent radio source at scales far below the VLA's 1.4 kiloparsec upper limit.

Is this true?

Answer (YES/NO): NO